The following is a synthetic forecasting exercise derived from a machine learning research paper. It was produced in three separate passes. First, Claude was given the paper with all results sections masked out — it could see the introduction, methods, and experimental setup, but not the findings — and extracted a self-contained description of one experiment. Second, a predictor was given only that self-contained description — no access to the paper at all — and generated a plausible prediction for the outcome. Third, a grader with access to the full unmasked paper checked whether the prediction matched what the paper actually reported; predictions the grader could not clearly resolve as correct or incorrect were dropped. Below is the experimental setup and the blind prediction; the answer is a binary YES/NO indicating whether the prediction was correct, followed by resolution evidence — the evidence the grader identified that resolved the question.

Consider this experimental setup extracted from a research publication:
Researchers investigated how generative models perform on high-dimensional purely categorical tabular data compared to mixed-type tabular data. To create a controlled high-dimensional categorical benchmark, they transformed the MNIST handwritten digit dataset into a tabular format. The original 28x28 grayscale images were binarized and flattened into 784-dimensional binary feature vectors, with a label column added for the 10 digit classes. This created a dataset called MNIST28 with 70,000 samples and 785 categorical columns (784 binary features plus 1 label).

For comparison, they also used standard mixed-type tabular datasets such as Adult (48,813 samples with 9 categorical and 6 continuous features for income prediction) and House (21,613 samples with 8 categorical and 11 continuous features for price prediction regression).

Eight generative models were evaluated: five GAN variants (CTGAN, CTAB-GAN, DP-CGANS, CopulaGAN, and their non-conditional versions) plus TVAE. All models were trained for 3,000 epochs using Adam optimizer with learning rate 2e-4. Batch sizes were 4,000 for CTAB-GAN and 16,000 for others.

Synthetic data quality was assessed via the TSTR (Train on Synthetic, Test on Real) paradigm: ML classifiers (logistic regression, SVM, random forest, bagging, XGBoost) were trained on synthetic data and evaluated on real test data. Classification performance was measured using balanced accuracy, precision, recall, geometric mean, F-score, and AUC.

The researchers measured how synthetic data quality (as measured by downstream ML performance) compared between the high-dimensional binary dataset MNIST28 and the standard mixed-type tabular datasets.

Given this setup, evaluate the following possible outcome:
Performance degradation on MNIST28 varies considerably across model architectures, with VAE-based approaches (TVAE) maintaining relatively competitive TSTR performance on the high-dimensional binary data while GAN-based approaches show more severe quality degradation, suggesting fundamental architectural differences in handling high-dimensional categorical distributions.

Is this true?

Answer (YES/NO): NO